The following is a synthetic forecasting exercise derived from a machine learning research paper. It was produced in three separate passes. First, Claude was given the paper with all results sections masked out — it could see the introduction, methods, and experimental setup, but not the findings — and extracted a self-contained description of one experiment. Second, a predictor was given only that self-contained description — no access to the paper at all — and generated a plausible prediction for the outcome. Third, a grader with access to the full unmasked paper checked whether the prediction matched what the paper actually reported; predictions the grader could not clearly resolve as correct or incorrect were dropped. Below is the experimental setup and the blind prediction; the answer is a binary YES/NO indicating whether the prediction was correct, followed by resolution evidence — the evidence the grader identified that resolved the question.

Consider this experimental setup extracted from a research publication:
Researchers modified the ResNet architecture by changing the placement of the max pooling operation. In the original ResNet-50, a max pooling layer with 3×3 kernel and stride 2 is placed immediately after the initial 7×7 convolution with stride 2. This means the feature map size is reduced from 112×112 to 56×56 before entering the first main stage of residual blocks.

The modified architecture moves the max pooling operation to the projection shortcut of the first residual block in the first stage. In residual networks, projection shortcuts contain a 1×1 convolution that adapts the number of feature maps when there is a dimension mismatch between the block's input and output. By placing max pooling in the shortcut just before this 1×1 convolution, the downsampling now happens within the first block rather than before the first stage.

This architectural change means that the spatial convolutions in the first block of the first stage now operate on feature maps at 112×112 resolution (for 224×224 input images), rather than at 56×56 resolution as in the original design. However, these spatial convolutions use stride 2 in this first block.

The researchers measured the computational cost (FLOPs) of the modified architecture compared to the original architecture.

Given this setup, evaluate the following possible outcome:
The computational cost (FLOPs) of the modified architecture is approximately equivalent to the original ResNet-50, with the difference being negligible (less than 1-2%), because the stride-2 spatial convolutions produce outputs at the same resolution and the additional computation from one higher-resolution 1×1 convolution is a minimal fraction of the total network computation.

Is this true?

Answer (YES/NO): NO